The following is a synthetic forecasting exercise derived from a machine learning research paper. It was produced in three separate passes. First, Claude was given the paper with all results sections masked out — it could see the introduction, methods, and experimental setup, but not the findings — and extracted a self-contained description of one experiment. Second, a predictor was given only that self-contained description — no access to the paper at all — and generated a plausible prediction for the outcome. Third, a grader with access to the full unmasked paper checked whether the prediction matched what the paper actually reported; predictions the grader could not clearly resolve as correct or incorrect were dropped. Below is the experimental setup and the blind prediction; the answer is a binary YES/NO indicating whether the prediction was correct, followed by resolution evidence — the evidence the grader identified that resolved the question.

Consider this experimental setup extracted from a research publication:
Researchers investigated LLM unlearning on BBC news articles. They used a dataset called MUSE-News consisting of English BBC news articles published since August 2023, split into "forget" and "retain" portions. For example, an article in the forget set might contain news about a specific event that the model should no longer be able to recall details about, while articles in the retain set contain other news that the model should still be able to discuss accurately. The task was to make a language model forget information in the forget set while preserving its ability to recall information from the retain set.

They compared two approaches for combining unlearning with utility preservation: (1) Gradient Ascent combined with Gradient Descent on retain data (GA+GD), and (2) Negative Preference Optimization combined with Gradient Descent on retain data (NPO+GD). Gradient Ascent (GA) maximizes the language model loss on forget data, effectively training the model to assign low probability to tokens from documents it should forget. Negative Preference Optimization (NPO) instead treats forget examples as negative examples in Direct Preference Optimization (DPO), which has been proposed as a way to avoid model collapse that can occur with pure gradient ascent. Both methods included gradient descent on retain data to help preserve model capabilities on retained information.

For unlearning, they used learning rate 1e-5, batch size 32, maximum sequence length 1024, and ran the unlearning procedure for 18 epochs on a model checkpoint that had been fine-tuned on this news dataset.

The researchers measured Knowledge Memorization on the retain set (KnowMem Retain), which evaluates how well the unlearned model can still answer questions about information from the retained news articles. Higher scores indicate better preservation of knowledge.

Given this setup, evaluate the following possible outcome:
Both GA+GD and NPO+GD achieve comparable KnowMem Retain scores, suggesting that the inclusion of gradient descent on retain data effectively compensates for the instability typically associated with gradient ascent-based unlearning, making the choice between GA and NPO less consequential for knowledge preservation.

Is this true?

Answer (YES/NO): NO